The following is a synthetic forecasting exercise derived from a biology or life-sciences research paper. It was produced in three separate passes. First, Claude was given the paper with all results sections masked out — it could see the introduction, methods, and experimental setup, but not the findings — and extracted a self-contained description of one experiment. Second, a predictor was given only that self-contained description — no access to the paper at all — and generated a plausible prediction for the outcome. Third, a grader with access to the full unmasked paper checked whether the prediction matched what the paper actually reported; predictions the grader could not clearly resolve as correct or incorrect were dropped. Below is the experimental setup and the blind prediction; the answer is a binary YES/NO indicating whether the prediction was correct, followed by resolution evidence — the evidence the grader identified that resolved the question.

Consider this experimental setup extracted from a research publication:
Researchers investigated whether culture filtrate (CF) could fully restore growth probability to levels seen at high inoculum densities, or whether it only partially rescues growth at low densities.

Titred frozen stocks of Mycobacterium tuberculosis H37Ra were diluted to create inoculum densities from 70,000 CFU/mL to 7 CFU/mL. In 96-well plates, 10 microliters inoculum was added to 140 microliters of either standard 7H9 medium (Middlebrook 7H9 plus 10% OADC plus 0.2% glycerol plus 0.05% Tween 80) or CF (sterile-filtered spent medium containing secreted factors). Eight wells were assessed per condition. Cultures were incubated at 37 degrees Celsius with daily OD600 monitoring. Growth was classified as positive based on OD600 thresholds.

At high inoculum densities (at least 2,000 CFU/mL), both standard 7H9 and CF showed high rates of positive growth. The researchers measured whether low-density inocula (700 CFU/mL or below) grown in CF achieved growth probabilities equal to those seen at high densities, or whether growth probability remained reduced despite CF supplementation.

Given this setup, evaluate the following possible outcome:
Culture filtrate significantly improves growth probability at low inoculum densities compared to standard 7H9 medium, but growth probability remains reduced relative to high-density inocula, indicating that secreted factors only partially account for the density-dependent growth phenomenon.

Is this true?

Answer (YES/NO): YES